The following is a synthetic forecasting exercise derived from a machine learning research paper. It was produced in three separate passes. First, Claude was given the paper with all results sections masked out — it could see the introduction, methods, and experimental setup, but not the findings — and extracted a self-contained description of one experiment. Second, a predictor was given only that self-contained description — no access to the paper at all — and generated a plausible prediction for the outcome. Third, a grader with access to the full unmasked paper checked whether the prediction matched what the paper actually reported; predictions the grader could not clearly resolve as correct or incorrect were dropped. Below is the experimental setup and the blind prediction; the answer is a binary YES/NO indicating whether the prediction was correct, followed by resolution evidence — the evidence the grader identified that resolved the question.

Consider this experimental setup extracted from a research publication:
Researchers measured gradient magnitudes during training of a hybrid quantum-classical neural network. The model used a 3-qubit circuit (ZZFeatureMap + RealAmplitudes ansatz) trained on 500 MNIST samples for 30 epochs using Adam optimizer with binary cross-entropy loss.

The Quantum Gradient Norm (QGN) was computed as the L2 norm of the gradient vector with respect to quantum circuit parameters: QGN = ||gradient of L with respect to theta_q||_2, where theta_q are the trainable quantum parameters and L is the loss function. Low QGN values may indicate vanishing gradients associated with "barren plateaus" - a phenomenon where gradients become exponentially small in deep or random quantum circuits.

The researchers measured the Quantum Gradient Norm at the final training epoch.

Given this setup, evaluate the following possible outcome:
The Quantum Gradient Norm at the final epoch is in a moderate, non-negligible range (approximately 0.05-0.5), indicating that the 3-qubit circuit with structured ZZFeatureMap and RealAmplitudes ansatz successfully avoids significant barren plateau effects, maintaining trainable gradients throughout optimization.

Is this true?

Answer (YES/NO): YES